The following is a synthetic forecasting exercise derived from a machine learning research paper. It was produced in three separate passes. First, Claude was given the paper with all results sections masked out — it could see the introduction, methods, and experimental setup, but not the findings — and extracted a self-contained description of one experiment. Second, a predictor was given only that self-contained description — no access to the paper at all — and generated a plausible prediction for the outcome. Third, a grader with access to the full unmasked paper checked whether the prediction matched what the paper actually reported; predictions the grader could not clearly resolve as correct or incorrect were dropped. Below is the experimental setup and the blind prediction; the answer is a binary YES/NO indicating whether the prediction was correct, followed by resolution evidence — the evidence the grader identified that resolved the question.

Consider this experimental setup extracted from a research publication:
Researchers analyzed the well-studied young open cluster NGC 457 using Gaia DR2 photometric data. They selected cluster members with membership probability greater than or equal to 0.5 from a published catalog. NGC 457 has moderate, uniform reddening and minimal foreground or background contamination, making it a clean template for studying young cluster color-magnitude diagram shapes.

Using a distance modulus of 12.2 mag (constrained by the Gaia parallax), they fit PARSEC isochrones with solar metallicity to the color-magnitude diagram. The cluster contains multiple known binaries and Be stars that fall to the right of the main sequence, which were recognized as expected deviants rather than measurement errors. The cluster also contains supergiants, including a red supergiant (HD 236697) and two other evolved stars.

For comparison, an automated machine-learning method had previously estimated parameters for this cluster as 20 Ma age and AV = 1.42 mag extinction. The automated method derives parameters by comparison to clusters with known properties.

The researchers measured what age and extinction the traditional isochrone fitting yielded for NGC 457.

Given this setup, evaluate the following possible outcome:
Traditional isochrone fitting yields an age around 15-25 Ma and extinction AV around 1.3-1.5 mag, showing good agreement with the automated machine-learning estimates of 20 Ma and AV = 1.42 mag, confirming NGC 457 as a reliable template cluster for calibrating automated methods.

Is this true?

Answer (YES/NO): YES